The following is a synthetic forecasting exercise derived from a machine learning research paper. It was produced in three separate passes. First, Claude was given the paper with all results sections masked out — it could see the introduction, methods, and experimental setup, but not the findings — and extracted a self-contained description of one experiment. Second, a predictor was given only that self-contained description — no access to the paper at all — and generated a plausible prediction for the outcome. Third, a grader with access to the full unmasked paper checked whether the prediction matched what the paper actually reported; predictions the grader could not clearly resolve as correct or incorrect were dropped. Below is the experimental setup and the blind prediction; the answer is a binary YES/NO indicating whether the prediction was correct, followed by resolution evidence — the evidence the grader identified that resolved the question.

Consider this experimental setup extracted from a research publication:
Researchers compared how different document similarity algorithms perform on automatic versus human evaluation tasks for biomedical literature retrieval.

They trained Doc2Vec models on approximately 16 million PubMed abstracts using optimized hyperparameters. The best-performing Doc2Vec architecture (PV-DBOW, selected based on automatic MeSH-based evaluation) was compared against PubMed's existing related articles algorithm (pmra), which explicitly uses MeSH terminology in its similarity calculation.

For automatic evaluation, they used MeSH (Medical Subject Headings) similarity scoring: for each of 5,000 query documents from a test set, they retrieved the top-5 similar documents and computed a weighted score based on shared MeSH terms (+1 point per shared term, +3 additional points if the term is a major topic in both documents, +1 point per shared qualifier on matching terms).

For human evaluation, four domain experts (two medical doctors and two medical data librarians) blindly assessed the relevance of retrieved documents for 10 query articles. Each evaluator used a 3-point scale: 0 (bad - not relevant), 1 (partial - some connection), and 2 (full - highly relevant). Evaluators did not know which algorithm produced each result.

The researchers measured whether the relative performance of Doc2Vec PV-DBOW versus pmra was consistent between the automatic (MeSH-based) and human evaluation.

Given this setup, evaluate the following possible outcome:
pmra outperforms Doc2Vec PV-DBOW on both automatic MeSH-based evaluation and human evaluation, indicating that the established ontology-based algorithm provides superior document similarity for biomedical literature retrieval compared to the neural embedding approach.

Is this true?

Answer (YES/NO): NO